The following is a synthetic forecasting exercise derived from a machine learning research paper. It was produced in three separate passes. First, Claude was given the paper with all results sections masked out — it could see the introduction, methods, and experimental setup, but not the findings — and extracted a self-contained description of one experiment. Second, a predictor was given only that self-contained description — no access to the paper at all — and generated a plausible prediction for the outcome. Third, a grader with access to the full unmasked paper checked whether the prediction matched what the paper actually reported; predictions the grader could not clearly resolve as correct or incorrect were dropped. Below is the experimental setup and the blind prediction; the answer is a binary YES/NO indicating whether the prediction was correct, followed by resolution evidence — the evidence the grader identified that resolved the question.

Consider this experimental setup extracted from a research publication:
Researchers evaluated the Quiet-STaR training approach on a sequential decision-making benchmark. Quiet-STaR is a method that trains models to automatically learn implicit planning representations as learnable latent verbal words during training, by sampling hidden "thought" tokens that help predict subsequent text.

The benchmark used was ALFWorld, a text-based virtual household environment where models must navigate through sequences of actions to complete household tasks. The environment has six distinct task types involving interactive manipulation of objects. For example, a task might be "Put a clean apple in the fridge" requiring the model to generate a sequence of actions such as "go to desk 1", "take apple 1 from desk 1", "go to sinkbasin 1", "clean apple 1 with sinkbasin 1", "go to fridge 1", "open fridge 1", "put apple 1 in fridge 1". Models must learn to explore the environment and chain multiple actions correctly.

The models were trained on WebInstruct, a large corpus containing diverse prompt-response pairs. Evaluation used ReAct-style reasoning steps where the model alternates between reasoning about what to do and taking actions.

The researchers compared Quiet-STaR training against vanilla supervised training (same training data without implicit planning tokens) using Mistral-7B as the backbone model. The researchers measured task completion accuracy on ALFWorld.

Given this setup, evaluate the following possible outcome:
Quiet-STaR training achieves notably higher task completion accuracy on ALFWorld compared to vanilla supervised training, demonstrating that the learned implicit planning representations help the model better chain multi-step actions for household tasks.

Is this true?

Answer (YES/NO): NO